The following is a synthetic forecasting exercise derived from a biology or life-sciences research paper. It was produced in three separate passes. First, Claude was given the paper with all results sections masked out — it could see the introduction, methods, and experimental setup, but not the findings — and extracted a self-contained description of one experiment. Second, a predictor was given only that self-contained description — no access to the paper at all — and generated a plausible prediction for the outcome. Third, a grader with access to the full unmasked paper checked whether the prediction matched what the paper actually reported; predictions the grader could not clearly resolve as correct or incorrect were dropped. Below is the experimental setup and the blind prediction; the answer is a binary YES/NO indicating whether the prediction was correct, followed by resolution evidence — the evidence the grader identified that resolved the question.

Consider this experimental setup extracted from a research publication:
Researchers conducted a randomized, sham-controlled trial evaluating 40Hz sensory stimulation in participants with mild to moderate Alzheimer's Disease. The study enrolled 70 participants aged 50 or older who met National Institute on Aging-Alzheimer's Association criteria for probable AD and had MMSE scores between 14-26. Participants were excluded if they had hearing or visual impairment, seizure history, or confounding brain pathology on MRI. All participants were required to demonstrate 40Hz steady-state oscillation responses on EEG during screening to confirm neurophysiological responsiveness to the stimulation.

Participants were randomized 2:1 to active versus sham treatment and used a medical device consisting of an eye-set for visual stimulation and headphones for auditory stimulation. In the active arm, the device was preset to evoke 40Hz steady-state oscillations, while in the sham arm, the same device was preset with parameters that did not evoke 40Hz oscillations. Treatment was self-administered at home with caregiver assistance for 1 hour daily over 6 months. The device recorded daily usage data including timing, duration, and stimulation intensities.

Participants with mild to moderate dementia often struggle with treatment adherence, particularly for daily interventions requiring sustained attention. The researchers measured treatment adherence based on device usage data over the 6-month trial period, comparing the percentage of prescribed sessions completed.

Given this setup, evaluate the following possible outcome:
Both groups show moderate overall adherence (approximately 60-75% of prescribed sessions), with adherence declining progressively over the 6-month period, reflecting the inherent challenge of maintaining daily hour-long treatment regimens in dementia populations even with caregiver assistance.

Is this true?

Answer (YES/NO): NO